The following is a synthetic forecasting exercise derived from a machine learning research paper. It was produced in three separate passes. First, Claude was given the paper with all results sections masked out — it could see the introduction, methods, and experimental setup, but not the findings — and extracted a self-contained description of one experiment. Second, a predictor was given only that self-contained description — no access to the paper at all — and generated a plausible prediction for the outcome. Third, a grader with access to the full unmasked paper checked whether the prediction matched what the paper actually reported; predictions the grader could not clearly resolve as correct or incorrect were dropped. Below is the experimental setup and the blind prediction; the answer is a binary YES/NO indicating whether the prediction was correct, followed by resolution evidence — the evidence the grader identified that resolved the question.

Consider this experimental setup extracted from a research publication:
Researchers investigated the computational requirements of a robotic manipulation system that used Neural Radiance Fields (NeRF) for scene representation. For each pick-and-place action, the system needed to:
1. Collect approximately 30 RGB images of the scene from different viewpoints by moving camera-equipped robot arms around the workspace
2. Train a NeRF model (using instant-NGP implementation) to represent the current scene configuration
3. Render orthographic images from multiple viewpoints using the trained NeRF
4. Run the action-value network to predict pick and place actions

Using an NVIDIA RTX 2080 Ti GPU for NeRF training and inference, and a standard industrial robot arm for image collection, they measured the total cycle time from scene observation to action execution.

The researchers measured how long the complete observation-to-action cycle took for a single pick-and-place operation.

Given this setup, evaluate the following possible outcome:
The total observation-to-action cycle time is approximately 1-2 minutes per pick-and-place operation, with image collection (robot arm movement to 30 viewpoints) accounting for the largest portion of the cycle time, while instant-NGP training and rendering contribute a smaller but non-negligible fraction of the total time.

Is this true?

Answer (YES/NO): YES